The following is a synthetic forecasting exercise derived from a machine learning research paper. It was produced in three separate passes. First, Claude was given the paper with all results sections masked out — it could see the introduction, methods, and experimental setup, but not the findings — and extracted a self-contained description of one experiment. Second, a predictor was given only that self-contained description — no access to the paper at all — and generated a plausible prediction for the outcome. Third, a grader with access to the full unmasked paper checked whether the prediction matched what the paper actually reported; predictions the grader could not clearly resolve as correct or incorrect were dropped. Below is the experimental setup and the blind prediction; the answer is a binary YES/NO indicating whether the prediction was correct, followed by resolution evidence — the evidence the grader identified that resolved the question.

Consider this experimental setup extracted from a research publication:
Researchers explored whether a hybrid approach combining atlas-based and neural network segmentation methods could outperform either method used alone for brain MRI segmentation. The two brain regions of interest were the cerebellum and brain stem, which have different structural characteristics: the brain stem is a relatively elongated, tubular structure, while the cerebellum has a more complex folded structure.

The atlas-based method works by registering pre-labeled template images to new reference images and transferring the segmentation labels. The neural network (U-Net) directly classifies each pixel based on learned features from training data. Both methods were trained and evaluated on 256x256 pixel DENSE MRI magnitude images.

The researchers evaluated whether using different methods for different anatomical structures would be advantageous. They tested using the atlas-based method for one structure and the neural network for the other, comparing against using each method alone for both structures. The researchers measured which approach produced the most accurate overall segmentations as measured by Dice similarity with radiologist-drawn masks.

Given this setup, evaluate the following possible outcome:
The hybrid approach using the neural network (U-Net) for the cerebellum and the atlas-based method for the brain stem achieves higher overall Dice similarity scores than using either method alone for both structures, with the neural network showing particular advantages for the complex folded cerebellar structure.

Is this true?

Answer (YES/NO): NO